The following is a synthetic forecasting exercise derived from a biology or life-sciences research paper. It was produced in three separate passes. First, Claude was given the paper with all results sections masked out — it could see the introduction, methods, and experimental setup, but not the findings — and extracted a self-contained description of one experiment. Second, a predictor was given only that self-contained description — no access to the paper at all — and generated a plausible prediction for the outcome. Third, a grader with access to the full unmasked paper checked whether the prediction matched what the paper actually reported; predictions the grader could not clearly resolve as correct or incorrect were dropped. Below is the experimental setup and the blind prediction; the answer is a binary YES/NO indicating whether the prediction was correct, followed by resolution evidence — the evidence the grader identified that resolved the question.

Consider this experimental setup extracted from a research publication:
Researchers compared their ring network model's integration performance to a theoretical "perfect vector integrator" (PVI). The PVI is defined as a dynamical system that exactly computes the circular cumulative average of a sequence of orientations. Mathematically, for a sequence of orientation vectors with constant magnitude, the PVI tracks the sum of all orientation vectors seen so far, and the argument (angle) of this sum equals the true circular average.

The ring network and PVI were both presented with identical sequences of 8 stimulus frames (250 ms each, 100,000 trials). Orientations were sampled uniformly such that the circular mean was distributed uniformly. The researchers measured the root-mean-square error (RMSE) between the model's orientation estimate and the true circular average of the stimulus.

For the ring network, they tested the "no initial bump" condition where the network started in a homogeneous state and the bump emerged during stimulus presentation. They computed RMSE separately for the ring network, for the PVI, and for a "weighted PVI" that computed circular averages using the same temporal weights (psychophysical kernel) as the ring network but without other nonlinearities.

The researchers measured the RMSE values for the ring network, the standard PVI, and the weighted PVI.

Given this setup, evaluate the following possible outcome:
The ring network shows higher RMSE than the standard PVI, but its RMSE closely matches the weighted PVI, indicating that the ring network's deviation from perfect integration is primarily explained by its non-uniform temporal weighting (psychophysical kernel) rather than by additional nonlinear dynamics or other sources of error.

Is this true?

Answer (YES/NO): YES